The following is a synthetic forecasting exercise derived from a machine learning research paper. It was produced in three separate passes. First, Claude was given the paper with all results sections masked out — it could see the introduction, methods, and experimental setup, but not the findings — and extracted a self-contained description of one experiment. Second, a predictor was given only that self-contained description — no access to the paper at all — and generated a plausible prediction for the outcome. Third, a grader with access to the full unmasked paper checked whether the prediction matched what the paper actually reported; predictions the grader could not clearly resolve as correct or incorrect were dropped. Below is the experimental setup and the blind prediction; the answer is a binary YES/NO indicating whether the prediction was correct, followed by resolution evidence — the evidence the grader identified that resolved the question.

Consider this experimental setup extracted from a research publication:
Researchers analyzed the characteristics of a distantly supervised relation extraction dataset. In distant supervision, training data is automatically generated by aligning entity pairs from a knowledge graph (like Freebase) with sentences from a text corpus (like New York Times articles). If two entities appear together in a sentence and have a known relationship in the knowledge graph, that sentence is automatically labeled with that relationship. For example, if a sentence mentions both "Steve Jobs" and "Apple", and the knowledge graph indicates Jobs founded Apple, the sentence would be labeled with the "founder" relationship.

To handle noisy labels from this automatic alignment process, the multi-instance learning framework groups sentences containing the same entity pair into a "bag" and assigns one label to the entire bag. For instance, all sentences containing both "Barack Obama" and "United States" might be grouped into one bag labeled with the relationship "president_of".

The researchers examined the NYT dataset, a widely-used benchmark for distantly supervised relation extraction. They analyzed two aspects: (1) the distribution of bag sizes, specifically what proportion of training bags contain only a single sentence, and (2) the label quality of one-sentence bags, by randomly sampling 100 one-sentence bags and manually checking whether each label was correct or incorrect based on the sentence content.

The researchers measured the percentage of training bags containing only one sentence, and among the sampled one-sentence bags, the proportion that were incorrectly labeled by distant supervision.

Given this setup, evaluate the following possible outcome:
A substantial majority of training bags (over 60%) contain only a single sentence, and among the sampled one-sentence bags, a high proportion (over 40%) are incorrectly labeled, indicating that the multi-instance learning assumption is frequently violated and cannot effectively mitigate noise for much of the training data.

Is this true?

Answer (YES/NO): NO